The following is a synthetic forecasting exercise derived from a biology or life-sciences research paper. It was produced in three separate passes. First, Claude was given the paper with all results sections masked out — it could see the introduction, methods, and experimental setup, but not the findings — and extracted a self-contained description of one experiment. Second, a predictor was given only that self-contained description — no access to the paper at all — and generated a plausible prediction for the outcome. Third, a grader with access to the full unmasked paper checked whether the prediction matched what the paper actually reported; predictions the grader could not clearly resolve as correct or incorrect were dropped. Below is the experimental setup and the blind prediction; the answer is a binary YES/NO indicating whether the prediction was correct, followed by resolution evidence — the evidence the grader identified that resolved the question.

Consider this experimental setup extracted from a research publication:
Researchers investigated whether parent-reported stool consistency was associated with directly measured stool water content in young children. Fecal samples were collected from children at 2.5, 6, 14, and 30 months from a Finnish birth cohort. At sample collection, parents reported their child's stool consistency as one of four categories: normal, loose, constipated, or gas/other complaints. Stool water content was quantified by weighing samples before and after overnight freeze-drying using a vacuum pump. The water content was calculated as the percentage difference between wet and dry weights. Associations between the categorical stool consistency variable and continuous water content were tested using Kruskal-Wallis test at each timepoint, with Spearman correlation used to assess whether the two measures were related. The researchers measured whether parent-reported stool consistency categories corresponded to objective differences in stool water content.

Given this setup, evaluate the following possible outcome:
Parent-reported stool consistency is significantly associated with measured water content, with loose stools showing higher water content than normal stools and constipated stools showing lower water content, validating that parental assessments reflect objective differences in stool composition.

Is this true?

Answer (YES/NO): NO